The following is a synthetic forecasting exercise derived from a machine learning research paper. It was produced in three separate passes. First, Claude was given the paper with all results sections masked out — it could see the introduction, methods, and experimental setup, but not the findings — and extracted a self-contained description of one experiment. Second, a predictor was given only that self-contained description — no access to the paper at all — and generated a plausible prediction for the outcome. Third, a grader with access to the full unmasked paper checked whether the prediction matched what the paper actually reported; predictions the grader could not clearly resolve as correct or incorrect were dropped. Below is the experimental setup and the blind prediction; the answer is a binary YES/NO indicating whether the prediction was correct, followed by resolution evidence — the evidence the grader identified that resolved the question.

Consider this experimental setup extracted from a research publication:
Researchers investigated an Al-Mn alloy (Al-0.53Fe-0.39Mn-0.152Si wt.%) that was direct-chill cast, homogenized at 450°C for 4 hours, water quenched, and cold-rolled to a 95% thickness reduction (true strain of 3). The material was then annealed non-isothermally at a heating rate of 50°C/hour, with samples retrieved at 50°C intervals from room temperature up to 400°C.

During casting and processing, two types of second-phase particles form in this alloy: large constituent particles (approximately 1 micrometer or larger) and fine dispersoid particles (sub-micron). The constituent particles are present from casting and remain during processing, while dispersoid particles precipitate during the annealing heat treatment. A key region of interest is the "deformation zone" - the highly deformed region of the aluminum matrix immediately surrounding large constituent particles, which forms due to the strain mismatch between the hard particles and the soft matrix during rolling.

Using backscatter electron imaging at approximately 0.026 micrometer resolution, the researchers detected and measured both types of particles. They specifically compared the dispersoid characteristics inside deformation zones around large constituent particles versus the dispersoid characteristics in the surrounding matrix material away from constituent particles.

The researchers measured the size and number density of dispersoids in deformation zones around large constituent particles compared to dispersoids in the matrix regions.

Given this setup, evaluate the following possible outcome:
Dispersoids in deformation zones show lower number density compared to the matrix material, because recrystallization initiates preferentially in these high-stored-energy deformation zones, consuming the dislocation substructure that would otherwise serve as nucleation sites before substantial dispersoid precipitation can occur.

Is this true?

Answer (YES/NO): NO